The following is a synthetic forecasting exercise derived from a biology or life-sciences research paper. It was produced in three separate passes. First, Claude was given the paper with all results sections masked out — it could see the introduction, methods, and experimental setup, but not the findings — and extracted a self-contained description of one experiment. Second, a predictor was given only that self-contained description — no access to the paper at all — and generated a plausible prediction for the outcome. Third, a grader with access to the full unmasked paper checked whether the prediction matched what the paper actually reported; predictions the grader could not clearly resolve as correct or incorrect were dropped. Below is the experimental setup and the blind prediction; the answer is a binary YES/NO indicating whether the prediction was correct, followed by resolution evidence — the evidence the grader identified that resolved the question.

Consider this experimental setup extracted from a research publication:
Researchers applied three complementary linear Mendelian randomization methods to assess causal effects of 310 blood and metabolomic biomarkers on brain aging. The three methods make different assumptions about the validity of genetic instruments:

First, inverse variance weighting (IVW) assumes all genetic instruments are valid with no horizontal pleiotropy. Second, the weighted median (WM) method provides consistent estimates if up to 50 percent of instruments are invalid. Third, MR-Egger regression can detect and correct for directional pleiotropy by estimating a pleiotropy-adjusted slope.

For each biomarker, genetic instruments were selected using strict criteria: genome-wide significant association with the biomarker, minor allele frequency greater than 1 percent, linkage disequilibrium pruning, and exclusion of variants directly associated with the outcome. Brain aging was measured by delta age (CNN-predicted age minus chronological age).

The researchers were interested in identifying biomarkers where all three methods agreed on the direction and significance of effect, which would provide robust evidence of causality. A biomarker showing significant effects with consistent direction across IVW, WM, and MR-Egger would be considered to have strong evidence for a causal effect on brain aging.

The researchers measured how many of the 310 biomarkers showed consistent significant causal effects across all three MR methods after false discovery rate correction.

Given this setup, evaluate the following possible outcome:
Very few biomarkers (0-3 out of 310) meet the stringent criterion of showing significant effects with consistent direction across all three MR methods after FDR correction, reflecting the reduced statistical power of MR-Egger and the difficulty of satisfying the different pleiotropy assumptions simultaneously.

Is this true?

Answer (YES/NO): NO